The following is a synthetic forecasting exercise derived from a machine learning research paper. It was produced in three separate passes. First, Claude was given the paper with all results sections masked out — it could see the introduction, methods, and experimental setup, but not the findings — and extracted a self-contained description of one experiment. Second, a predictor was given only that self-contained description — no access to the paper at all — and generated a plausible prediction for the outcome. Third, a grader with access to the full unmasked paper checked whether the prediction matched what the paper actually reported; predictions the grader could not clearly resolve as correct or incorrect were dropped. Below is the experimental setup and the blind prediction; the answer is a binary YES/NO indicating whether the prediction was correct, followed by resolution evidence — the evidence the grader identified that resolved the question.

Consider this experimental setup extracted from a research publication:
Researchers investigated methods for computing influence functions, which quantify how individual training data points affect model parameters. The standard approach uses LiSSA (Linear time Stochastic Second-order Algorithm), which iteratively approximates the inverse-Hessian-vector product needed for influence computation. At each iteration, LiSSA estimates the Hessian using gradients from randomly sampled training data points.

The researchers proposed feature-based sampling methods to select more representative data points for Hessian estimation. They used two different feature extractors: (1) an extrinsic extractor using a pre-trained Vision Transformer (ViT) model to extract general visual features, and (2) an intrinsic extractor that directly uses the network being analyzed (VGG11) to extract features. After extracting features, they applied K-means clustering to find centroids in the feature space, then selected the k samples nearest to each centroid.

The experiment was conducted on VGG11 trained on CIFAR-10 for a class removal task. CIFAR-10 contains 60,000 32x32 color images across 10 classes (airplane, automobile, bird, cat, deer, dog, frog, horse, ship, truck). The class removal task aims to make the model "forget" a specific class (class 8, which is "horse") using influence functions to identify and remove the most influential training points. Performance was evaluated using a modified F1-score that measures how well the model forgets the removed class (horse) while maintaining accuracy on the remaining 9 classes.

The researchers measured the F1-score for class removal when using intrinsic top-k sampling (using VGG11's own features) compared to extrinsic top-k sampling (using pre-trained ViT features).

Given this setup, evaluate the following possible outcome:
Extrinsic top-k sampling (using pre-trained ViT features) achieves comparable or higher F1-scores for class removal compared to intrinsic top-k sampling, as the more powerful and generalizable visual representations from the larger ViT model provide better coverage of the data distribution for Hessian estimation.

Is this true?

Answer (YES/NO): NO